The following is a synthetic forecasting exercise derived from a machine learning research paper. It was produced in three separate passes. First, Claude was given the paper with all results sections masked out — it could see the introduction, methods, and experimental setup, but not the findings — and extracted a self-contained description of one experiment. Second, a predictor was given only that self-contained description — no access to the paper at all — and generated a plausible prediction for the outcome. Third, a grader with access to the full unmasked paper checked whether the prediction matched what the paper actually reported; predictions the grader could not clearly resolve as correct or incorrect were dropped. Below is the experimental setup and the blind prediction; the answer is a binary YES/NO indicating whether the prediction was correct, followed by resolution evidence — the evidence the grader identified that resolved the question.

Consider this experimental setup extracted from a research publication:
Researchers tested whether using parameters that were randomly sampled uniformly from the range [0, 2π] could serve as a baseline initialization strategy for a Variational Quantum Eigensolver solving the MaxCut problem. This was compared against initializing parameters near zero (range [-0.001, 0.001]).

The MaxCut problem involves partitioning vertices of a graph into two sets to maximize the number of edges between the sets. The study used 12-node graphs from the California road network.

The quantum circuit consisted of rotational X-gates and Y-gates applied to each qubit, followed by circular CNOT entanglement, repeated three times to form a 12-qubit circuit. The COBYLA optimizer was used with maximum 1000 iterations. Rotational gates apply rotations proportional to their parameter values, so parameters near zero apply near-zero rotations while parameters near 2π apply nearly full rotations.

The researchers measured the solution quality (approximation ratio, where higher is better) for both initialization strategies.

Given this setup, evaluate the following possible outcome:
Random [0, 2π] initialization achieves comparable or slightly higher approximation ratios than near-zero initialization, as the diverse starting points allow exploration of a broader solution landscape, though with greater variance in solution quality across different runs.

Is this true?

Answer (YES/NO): NO